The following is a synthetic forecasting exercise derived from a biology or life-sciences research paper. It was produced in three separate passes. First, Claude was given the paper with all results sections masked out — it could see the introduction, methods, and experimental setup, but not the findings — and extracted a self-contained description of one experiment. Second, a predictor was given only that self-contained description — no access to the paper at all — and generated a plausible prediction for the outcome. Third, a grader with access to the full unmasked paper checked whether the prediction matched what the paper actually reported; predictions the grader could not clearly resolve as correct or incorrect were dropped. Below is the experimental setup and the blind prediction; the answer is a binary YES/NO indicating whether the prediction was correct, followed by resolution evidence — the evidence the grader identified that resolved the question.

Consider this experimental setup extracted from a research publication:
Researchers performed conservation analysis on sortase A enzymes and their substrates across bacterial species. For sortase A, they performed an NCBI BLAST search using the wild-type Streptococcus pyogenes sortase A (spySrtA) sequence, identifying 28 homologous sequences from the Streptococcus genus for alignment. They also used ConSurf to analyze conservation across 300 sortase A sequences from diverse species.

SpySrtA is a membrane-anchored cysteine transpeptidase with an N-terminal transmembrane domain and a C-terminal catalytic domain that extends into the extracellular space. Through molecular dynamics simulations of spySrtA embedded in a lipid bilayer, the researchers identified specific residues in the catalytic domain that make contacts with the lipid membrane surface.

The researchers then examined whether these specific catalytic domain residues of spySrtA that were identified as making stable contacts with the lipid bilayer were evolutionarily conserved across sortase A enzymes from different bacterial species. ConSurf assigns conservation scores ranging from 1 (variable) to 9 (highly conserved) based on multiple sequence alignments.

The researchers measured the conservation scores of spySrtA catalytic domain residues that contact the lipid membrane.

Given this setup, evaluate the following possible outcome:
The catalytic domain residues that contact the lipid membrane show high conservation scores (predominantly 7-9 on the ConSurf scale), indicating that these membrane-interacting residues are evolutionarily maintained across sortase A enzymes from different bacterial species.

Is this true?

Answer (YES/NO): NO